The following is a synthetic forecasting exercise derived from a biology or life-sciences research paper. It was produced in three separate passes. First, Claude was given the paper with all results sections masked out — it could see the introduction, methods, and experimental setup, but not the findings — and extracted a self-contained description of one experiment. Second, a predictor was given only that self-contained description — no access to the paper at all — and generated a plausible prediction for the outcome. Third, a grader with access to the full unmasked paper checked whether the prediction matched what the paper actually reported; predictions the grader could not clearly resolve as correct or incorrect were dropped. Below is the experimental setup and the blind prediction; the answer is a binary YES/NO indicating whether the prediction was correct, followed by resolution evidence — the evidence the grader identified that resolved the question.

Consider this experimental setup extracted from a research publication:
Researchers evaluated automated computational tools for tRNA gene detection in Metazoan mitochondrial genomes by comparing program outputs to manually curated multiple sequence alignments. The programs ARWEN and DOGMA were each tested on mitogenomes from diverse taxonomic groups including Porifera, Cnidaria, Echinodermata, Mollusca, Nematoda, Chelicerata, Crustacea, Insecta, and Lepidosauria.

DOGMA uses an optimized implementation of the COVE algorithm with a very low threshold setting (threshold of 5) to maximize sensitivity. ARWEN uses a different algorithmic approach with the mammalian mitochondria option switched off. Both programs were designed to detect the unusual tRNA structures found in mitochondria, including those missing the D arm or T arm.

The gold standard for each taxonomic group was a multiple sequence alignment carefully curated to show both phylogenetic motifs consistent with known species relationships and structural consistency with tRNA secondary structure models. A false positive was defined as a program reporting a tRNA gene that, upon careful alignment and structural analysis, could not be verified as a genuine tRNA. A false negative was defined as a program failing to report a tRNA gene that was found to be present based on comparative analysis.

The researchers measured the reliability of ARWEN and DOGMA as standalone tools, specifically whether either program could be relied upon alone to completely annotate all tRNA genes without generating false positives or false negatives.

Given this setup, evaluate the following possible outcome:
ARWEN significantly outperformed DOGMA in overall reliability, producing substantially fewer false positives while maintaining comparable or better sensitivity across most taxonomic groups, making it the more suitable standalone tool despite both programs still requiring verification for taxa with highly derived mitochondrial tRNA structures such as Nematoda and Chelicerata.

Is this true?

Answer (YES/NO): NO